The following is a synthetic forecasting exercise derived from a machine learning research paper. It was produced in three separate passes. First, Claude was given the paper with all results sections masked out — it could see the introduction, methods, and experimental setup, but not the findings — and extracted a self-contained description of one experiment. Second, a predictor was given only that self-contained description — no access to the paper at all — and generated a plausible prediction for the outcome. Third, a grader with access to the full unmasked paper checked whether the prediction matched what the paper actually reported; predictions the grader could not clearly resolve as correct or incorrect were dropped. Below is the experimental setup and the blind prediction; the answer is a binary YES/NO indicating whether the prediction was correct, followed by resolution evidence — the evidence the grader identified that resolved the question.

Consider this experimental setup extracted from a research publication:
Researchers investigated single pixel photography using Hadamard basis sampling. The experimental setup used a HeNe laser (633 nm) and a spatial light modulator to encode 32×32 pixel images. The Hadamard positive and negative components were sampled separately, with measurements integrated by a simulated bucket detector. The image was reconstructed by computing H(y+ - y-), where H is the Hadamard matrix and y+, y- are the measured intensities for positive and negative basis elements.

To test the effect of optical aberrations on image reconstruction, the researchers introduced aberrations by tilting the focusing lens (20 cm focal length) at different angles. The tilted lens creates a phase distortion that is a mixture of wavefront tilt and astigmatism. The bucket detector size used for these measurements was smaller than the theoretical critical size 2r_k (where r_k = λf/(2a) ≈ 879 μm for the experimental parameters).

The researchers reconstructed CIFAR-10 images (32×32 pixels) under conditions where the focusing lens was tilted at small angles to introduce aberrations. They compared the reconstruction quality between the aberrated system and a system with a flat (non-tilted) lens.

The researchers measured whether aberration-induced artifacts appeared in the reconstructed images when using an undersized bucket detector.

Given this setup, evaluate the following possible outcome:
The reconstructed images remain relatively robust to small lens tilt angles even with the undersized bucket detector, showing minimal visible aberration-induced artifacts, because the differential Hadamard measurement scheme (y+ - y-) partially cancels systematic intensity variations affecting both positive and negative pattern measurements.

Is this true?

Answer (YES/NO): NO